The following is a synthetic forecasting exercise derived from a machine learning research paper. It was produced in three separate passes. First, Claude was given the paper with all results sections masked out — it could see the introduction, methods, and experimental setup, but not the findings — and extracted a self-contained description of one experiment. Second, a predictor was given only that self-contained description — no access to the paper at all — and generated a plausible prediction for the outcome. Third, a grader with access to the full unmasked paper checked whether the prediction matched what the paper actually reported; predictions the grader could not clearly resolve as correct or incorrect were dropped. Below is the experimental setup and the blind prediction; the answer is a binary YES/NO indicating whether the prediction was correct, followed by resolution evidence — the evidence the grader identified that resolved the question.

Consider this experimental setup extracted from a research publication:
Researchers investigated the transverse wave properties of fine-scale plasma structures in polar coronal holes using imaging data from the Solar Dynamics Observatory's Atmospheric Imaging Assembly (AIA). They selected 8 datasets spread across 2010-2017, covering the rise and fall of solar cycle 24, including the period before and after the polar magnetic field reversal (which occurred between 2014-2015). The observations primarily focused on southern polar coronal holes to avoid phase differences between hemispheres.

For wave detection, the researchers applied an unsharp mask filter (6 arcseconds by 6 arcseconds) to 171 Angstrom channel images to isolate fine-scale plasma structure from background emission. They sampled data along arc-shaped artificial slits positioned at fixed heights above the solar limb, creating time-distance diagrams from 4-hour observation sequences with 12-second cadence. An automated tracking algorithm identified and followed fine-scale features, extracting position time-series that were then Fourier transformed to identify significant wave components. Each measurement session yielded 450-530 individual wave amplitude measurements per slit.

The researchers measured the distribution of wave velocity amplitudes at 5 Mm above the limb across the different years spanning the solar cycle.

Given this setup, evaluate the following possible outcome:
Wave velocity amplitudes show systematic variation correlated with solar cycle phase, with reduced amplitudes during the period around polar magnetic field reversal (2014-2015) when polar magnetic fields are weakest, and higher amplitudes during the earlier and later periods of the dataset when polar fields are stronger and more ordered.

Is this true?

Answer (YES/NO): NO